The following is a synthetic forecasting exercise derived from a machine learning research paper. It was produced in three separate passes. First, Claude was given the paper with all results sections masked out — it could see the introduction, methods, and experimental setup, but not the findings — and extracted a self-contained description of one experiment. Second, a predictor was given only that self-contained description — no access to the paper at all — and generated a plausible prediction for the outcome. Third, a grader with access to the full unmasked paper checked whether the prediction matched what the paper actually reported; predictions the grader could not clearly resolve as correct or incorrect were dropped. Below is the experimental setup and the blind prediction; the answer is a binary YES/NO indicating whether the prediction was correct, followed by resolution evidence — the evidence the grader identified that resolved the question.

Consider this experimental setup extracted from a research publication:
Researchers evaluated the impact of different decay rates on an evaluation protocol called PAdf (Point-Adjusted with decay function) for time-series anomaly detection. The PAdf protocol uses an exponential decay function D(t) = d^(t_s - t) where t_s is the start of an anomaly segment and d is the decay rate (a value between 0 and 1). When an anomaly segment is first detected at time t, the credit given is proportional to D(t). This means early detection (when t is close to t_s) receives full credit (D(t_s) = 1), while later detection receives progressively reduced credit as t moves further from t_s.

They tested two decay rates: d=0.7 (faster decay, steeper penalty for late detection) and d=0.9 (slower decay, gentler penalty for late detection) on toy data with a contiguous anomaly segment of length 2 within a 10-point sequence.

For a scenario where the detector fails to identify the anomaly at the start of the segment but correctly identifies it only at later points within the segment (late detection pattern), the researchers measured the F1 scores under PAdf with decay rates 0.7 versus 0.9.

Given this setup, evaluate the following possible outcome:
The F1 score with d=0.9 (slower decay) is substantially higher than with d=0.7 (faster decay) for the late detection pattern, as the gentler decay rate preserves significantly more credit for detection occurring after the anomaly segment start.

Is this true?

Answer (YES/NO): YES